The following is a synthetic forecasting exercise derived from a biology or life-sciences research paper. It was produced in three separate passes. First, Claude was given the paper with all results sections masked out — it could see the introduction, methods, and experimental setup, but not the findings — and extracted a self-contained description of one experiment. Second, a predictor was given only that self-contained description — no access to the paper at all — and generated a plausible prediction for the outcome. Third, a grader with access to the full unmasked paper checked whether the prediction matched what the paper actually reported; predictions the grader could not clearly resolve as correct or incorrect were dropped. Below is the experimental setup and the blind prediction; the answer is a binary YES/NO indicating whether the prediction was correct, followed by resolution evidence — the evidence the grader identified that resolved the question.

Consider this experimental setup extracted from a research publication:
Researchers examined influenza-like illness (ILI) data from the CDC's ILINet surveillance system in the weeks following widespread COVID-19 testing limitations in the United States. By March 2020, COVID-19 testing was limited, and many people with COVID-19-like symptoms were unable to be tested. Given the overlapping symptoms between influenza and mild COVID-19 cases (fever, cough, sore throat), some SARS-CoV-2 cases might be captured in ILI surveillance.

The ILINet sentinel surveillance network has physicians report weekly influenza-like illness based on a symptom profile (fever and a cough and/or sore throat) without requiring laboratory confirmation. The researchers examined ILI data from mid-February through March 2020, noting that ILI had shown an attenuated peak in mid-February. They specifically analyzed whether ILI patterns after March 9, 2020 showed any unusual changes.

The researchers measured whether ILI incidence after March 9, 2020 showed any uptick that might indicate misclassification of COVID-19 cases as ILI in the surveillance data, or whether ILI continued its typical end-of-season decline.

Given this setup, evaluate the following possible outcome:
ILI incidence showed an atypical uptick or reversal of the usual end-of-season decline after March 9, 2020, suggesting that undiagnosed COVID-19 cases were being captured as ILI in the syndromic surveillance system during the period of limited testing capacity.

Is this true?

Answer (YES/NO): YES